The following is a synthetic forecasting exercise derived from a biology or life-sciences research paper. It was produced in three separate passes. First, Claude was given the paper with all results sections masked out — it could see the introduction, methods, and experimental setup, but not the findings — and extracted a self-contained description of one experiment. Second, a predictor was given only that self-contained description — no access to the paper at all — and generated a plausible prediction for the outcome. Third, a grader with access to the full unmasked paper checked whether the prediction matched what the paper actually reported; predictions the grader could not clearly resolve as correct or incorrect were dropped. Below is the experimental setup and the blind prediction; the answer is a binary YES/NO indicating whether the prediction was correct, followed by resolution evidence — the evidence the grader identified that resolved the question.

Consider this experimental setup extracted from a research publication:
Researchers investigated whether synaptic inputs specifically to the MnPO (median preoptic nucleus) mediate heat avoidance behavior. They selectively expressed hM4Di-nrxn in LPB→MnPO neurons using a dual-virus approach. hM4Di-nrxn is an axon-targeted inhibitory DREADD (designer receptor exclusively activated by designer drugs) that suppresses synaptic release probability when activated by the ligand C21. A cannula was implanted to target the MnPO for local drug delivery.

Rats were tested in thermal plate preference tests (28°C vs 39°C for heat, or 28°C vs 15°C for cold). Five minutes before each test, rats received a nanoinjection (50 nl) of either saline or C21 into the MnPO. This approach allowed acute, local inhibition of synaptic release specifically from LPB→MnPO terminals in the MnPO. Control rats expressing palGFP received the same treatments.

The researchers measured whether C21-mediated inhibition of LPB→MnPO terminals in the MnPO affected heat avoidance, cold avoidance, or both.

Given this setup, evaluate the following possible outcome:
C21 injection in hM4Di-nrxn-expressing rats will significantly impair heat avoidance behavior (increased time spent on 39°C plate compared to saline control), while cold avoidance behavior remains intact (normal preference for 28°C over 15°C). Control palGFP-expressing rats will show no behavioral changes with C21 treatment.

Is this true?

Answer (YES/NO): YES